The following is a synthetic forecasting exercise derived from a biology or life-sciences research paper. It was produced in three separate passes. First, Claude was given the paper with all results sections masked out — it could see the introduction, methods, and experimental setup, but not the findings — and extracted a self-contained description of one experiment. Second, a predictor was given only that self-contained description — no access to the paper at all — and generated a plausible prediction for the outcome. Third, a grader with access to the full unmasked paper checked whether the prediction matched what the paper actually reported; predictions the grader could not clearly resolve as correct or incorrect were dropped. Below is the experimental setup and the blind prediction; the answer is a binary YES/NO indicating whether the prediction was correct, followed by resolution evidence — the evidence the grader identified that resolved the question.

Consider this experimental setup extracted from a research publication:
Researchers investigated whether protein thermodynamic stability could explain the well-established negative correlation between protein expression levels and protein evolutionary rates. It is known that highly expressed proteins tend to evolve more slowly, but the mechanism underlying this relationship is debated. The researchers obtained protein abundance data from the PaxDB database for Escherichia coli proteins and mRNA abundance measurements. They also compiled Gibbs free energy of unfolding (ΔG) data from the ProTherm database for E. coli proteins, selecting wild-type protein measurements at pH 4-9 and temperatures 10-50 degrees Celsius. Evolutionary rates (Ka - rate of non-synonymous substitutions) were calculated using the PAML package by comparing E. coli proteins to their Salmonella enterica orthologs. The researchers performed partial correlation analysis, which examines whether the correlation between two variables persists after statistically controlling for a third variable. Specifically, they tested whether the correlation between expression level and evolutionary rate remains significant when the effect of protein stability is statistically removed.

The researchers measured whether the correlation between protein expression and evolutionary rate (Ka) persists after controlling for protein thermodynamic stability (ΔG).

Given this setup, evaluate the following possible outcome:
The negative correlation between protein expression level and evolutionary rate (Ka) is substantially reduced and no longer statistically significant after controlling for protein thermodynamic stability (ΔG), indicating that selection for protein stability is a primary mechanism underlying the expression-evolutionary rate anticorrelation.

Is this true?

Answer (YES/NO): NO